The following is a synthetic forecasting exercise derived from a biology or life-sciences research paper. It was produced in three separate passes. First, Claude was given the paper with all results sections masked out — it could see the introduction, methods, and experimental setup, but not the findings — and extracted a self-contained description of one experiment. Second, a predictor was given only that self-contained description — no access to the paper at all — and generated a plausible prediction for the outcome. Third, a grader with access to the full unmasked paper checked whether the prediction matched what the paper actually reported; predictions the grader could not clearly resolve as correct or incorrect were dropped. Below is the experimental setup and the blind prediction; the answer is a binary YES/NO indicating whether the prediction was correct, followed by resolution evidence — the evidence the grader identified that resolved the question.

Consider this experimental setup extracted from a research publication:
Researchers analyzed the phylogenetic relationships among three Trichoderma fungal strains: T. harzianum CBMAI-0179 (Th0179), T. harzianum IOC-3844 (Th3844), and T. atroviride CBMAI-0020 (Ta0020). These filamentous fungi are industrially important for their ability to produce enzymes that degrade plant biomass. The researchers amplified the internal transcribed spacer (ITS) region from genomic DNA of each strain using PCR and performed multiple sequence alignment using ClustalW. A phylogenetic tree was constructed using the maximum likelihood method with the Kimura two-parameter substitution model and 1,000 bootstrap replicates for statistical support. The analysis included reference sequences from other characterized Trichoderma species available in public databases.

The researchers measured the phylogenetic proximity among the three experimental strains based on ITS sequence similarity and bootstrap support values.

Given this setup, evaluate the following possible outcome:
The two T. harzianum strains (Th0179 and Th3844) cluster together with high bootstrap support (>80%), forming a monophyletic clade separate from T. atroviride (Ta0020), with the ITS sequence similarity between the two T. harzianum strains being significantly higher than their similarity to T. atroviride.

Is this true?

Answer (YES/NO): YES